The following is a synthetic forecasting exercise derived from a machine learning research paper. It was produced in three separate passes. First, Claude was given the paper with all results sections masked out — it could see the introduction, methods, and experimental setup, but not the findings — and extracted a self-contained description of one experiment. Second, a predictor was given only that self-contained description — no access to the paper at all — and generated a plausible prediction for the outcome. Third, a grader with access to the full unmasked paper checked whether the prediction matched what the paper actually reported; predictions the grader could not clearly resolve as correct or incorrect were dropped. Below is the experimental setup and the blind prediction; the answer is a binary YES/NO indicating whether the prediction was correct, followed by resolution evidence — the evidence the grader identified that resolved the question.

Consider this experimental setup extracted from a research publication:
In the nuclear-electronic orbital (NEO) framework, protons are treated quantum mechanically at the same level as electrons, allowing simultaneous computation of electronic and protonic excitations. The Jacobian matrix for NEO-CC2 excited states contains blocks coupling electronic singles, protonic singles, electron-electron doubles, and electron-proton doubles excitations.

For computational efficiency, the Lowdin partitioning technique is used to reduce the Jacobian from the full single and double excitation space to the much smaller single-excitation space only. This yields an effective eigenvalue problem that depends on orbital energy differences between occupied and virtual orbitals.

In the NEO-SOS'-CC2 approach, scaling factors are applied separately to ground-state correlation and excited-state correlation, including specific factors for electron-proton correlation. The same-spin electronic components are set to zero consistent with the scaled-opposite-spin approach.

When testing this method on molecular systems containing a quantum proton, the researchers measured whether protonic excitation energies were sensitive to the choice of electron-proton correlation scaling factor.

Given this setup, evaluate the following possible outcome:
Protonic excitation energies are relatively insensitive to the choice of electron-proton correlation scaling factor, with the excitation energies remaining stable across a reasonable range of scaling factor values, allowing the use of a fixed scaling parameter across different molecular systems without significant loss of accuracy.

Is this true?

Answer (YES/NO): NO